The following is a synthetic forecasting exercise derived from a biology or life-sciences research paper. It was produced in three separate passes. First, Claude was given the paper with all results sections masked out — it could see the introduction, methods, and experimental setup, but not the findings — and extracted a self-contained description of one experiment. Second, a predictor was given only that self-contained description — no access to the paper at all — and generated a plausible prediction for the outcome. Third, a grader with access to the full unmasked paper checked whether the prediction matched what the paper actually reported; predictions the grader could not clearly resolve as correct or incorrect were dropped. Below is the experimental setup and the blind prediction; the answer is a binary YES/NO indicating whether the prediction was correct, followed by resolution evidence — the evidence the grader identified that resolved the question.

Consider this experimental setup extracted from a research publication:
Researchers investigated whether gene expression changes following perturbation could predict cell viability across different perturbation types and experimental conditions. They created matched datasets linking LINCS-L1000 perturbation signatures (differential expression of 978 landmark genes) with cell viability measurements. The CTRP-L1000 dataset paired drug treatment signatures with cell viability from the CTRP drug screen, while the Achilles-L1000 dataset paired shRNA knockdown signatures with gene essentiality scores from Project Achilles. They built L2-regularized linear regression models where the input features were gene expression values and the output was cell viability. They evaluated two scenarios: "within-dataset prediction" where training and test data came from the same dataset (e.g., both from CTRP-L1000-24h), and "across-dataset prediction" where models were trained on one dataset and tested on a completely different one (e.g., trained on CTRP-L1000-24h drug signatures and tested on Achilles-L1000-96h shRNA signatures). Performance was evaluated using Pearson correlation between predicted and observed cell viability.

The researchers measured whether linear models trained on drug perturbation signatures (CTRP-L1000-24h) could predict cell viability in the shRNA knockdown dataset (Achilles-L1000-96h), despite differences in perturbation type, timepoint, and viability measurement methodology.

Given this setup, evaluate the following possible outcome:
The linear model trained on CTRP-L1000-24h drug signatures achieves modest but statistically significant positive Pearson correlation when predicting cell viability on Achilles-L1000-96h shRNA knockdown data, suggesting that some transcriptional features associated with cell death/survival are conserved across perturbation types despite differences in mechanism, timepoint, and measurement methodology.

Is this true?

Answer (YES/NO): YES